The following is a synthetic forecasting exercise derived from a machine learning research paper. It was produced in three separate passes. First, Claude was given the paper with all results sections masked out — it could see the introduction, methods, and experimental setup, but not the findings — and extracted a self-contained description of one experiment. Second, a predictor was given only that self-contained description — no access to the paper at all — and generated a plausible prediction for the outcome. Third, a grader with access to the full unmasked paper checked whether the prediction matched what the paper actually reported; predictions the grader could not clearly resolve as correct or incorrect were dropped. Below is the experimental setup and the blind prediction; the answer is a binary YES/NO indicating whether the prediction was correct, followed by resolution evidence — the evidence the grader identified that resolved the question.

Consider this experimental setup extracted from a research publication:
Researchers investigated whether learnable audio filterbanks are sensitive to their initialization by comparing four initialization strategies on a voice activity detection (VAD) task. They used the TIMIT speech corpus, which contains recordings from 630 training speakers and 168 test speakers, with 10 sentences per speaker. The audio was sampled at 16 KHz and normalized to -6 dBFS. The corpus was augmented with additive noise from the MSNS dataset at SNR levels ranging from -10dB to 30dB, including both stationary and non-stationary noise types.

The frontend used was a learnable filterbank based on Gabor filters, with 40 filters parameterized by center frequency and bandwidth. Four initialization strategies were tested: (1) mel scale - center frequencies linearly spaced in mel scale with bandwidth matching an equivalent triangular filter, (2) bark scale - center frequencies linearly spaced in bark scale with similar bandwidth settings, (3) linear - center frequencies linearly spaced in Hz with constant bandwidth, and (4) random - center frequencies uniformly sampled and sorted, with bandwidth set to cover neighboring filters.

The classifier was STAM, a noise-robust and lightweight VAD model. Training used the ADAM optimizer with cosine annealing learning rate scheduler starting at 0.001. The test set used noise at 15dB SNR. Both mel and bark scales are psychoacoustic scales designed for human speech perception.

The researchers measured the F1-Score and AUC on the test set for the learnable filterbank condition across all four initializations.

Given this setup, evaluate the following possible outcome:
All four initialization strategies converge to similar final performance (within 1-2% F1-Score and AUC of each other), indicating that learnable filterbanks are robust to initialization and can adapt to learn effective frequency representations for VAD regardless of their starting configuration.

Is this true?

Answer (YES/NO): NO